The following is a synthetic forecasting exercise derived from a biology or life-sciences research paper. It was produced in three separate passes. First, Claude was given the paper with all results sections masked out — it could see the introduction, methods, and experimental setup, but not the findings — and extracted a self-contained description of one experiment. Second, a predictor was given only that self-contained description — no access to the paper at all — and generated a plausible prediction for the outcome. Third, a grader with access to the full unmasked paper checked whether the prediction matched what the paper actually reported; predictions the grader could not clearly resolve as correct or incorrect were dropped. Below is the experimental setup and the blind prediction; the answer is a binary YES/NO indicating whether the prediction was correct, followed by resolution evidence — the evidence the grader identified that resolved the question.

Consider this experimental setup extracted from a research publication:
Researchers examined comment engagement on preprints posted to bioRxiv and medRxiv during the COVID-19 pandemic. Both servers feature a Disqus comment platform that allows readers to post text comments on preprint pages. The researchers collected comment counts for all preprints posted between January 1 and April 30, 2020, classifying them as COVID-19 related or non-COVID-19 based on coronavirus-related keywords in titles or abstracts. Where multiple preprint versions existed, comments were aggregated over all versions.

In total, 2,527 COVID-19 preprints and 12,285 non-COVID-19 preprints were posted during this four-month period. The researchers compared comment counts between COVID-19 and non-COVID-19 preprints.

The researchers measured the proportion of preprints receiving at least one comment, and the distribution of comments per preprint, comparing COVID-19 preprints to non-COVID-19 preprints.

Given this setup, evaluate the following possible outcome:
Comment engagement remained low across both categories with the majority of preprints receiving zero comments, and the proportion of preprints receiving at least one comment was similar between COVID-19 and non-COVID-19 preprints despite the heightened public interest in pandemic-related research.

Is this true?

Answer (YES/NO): NO